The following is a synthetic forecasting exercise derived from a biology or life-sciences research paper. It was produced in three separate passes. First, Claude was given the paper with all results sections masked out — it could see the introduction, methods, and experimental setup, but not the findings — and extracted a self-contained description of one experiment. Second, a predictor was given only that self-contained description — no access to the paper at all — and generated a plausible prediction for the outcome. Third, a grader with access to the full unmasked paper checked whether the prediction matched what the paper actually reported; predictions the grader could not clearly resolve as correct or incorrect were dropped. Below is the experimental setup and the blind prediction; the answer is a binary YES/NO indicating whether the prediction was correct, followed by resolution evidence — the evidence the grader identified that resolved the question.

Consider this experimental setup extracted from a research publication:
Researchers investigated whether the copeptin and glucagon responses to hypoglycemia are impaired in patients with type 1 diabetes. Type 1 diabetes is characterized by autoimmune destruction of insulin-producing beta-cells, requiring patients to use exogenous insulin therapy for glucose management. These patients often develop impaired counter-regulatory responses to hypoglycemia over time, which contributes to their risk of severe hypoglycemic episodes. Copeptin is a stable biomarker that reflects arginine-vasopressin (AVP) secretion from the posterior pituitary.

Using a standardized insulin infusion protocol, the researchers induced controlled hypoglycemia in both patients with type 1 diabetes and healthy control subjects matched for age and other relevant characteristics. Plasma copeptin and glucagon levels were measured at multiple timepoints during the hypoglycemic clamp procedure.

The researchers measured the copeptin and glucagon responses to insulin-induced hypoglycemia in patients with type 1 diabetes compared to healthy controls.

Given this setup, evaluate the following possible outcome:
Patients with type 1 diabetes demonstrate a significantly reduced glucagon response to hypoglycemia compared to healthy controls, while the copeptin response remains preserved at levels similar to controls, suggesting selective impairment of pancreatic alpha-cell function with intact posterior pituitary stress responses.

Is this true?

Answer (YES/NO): NO